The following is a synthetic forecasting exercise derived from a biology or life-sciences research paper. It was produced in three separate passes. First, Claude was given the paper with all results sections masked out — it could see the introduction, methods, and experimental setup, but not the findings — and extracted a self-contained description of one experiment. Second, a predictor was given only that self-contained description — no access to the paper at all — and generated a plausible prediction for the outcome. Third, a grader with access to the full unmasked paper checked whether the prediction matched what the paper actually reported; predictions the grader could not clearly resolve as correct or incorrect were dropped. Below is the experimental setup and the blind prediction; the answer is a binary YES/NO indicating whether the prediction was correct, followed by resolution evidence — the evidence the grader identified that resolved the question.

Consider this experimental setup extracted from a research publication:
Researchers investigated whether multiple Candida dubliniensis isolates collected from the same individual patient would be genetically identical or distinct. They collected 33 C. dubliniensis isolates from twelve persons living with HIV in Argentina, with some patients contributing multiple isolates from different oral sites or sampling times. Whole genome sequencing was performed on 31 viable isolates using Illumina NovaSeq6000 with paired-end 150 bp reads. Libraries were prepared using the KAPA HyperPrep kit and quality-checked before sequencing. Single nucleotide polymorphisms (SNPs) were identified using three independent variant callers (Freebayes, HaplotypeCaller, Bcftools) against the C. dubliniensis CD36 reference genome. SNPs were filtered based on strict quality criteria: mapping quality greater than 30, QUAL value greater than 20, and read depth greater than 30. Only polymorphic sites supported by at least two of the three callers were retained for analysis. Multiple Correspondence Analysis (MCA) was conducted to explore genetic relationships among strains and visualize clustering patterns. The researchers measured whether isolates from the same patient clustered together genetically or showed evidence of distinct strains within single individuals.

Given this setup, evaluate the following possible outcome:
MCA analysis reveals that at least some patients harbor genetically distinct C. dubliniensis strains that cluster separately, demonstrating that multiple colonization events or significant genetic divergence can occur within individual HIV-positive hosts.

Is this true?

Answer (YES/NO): YES